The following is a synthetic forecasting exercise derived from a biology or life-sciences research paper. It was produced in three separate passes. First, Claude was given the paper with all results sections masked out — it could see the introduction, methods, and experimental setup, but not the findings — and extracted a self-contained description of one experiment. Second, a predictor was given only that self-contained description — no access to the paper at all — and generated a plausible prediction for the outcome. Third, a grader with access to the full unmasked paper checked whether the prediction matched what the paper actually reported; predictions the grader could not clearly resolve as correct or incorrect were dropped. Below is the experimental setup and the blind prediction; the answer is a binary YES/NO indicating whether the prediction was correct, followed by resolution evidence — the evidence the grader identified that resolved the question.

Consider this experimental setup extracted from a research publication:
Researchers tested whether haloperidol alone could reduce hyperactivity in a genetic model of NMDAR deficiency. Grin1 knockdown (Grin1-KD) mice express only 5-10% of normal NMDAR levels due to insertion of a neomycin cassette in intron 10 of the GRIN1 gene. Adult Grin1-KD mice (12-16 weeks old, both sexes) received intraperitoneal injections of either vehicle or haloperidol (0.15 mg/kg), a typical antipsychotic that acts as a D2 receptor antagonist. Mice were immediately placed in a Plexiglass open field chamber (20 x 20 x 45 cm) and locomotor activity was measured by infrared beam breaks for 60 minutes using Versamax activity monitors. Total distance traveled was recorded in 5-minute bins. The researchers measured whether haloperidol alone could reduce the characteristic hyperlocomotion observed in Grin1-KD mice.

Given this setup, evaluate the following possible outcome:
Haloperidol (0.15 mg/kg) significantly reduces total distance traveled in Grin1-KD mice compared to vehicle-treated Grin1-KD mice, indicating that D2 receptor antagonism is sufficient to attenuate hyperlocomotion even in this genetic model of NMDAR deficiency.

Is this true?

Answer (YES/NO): NO